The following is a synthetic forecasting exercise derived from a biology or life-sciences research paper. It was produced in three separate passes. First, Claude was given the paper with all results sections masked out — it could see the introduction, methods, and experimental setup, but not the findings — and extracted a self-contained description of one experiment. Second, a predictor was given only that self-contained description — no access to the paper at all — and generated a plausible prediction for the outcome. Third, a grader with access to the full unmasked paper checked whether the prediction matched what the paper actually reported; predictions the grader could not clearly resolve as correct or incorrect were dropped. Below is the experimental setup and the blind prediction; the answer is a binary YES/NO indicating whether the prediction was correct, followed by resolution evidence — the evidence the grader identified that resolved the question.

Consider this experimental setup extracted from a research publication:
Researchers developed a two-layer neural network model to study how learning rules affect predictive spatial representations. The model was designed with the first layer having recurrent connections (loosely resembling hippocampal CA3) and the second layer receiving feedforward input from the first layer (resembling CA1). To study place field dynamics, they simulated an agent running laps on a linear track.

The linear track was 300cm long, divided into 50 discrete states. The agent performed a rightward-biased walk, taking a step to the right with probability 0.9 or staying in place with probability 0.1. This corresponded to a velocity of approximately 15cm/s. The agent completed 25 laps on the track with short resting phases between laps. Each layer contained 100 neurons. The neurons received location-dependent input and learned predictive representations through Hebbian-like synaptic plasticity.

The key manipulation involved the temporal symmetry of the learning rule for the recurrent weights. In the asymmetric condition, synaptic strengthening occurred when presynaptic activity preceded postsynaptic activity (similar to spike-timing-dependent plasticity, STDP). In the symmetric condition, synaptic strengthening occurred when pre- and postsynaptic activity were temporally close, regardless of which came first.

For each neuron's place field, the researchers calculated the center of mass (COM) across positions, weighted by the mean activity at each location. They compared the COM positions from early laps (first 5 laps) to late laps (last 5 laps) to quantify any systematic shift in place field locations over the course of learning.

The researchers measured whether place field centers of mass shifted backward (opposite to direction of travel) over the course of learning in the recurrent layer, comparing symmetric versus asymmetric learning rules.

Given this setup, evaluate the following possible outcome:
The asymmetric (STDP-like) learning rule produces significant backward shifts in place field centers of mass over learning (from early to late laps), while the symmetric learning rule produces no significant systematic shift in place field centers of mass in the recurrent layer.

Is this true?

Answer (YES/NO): NO